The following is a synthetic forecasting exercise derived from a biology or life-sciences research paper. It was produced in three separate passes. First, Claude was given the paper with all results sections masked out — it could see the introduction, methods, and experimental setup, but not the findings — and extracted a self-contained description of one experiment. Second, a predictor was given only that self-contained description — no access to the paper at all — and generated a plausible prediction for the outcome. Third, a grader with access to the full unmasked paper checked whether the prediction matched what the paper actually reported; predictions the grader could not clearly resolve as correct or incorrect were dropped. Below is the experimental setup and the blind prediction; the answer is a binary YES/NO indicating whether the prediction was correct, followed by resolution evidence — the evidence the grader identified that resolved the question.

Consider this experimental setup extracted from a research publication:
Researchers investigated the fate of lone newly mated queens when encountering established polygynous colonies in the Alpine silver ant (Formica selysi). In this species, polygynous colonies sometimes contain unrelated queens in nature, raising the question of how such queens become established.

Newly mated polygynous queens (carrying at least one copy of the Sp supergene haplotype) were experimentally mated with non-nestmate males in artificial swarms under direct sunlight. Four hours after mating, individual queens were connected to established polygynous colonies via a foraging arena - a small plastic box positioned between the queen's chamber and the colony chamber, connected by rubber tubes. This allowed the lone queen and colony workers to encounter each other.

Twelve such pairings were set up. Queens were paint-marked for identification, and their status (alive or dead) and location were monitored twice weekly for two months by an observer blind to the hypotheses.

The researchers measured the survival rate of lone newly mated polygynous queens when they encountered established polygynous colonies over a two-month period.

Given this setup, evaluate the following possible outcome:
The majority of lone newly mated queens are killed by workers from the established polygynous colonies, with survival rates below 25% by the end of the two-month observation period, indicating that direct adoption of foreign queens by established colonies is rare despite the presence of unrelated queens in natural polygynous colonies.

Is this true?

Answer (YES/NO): YES